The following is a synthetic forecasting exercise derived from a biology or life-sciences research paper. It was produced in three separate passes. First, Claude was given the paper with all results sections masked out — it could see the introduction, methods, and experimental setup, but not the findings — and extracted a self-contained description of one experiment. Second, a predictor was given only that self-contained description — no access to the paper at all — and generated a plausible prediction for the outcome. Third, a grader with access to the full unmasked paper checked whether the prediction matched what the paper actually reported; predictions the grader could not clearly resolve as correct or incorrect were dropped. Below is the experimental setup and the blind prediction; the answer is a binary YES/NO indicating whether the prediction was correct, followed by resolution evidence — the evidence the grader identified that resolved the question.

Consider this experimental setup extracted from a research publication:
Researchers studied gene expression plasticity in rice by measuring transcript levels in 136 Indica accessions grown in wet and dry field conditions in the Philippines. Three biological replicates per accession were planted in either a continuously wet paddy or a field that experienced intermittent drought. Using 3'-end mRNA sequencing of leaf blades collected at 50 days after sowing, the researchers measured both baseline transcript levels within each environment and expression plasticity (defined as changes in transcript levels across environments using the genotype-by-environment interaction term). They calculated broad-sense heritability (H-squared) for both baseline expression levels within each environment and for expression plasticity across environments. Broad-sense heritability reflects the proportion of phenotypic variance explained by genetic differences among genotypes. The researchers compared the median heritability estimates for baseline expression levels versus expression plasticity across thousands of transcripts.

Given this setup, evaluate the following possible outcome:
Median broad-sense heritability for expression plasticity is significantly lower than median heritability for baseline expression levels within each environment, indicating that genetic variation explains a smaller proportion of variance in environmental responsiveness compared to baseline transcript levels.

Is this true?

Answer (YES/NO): YES